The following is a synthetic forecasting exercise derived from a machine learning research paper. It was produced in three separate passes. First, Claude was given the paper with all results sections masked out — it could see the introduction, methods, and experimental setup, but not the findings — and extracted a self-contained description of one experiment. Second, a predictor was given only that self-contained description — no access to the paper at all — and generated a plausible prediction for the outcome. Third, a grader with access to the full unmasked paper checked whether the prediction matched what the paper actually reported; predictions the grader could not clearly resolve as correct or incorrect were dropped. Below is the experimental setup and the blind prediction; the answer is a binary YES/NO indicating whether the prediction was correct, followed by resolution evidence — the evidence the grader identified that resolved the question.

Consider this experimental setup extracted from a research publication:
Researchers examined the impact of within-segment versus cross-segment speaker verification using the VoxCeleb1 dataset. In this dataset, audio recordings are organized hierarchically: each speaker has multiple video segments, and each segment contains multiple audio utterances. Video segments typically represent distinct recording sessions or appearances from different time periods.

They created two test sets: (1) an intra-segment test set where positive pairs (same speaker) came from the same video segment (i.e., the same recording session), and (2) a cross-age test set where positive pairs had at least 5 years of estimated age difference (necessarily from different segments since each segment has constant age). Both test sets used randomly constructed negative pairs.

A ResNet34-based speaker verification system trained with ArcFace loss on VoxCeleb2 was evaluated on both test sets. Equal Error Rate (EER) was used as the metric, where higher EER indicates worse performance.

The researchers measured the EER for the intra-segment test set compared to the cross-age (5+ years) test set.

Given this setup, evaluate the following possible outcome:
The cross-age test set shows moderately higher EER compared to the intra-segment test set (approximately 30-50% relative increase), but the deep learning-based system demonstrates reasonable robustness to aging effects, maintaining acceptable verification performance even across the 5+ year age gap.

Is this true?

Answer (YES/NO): NO